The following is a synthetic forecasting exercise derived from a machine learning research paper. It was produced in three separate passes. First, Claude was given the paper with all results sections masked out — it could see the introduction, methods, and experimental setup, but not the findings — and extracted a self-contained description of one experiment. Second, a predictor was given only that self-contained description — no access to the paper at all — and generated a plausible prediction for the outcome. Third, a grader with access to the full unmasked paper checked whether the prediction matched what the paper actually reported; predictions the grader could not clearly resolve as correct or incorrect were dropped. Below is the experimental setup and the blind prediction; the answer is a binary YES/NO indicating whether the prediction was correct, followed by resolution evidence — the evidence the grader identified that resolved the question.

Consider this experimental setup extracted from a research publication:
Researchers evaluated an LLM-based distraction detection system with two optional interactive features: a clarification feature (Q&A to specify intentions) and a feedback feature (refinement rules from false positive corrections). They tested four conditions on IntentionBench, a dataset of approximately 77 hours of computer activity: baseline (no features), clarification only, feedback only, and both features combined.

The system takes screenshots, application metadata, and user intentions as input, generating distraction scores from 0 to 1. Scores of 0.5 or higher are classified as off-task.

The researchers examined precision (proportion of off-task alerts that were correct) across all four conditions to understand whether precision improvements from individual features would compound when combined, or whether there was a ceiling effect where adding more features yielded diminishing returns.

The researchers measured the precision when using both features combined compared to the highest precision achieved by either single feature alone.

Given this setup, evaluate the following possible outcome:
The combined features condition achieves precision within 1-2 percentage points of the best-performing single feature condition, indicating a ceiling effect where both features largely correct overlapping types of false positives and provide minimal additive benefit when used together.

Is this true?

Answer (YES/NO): YES